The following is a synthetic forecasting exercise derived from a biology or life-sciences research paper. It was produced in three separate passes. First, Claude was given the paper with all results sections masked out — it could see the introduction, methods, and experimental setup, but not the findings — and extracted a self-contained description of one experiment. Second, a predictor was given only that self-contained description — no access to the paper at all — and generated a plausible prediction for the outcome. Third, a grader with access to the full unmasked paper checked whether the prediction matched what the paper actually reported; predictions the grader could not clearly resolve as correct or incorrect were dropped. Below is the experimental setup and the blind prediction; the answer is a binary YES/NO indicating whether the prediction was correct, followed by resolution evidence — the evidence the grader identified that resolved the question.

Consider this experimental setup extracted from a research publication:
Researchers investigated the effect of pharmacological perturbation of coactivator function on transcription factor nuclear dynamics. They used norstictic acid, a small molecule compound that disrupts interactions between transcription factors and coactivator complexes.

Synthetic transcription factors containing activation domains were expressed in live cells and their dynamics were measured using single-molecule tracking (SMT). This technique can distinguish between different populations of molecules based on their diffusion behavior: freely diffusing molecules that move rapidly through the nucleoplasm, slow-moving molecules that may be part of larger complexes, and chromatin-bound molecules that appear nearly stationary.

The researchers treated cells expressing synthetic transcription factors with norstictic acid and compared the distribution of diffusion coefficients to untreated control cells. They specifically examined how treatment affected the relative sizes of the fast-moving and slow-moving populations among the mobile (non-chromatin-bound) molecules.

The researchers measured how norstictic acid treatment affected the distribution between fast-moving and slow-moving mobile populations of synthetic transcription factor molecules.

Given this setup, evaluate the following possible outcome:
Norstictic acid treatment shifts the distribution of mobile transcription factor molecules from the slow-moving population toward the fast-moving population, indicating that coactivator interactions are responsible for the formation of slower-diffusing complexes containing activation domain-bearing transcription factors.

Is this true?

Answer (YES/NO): YES